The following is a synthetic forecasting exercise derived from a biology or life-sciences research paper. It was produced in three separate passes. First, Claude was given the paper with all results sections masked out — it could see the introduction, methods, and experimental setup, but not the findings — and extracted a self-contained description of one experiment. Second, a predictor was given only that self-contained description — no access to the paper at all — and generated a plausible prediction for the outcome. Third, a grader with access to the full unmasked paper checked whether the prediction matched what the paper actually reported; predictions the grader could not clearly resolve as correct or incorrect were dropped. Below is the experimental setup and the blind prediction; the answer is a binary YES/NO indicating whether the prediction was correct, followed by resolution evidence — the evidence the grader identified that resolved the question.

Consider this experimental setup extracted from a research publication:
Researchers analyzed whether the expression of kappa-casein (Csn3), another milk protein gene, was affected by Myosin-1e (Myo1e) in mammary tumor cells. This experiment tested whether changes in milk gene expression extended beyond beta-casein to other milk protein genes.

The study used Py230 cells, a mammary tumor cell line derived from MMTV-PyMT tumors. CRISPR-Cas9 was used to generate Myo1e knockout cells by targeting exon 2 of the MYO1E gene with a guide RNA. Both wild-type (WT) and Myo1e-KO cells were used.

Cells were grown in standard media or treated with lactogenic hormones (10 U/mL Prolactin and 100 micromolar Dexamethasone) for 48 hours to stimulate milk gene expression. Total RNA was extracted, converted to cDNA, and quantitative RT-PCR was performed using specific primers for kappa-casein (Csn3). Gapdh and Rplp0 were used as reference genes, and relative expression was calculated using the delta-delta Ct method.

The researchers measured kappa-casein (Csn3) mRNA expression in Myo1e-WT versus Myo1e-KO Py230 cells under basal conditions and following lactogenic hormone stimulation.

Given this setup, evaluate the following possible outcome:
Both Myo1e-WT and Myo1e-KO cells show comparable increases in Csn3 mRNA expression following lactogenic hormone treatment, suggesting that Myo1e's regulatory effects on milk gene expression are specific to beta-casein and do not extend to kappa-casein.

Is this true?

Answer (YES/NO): NO